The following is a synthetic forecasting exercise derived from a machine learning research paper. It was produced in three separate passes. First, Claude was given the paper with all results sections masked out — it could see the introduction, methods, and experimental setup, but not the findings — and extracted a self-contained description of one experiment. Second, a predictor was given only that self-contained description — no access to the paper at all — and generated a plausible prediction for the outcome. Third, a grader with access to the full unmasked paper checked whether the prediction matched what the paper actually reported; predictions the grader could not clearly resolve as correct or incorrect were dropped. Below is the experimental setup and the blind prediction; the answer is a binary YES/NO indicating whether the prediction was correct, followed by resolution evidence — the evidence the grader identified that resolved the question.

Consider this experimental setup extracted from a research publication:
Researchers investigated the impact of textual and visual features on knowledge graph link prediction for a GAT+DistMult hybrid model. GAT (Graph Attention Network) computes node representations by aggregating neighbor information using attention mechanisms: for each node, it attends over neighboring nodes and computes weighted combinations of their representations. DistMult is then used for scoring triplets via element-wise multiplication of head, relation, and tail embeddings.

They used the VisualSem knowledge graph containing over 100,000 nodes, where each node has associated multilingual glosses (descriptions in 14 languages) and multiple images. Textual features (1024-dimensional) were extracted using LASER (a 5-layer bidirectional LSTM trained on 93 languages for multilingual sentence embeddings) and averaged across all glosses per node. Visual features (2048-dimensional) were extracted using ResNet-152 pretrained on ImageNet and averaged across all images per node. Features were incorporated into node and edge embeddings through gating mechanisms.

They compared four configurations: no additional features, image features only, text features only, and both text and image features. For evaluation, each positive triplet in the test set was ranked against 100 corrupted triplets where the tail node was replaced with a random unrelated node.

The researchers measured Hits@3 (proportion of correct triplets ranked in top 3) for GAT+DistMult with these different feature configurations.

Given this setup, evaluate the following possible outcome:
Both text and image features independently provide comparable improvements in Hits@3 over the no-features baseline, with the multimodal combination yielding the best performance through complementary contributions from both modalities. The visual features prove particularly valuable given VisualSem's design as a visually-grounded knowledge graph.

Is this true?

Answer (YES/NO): NO